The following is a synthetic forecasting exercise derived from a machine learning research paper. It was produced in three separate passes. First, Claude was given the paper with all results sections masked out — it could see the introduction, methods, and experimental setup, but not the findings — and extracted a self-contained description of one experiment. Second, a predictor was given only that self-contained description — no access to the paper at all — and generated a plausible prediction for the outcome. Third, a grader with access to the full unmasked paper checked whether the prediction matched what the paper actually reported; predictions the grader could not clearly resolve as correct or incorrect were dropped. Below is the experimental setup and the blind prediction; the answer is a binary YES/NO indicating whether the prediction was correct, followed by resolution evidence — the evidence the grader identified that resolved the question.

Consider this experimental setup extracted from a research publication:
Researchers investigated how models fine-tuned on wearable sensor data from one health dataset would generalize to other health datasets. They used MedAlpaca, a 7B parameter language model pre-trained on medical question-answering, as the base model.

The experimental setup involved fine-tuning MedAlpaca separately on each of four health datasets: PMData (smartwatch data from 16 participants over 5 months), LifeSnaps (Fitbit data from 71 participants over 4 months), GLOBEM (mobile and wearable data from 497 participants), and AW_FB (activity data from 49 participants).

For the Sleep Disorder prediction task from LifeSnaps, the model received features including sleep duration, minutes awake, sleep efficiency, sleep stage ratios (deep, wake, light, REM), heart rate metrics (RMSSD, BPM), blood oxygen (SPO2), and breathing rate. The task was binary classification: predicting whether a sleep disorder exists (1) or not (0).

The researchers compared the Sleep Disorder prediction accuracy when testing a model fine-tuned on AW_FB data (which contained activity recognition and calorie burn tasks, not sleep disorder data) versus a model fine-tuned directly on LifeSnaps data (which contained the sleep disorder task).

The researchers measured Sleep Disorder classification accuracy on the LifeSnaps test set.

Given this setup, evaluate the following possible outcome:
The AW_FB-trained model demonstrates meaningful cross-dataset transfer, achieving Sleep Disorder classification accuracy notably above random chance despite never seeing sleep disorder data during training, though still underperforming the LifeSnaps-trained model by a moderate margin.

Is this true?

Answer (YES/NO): NO